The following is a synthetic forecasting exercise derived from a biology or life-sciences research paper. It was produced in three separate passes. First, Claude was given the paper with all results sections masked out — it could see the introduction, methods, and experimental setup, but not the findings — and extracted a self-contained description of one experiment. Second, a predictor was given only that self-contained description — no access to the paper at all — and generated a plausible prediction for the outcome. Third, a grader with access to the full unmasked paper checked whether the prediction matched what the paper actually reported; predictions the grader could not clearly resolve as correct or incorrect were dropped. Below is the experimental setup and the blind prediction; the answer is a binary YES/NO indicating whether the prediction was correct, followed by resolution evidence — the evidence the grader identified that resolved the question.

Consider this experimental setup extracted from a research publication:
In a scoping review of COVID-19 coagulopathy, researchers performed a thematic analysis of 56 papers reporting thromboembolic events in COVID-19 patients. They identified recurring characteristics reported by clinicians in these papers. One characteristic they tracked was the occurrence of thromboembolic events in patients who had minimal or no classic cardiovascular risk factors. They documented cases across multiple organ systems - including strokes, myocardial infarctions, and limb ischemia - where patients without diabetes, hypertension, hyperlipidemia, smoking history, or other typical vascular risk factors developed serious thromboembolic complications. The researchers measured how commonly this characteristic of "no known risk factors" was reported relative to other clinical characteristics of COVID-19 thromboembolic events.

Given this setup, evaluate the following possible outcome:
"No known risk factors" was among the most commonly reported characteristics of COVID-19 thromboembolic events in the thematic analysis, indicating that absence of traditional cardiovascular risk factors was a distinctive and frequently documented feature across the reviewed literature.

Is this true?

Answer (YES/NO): YES